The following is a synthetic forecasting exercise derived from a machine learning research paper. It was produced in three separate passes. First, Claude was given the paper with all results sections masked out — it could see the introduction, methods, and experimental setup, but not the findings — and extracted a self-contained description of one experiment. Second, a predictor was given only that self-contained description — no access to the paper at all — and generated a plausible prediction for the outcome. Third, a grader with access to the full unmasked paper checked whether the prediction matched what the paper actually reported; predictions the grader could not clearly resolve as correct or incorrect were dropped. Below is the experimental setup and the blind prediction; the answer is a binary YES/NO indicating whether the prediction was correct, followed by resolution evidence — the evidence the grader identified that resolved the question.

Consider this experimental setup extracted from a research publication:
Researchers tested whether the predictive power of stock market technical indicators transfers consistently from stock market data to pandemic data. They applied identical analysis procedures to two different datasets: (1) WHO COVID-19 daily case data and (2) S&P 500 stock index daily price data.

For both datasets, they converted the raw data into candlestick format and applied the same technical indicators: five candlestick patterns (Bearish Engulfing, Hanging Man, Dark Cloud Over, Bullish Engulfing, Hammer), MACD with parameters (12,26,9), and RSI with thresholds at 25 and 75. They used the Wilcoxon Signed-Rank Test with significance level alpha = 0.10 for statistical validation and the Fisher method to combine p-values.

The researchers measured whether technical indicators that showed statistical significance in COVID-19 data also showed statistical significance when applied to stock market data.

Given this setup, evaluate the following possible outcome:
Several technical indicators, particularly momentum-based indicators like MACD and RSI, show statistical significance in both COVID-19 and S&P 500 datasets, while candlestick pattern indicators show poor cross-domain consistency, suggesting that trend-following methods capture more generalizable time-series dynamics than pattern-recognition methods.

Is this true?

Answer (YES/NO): NO